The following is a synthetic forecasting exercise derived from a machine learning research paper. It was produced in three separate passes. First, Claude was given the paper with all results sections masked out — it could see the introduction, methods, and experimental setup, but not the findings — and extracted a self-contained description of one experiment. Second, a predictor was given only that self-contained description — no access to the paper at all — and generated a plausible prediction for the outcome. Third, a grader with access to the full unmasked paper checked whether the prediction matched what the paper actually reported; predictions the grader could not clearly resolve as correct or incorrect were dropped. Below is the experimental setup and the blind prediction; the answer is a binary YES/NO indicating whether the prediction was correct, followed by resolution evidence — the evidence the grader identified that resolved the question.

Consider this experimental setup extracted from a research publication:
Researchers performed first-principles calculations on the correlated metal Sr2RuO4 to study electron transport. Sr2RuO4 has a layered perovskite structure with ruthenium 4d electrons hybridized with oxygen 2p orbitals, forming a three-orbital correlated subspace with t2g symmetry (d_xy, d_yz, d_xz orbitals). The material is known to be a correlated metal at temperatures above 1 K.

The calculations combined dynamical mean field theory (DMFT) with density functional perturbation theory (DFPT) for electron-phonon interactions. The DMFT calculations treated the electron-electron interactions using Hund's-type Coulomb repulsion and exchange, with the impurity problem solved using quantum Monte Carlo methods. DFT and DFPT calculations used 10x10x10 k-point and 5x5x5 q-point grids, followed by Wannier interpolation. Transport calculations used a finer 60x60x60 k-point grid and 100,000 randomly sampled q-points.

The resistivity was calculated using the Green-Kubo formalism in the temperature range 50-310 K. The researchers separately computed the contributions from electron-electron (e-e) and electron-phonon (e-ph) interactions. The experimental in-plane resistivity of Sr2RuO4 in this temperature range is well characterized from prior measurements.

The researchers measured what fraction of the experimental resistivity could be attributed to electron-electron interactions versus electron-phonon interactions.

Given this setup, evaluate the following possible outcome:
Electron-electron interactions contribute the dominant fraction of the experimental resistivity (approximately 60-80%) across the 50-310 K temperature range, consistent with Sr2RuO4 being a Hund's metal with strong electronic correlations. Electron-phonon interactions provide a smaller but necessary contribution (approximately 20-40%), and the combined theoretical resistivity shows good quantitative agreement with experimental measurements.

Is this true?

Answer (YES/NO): NO